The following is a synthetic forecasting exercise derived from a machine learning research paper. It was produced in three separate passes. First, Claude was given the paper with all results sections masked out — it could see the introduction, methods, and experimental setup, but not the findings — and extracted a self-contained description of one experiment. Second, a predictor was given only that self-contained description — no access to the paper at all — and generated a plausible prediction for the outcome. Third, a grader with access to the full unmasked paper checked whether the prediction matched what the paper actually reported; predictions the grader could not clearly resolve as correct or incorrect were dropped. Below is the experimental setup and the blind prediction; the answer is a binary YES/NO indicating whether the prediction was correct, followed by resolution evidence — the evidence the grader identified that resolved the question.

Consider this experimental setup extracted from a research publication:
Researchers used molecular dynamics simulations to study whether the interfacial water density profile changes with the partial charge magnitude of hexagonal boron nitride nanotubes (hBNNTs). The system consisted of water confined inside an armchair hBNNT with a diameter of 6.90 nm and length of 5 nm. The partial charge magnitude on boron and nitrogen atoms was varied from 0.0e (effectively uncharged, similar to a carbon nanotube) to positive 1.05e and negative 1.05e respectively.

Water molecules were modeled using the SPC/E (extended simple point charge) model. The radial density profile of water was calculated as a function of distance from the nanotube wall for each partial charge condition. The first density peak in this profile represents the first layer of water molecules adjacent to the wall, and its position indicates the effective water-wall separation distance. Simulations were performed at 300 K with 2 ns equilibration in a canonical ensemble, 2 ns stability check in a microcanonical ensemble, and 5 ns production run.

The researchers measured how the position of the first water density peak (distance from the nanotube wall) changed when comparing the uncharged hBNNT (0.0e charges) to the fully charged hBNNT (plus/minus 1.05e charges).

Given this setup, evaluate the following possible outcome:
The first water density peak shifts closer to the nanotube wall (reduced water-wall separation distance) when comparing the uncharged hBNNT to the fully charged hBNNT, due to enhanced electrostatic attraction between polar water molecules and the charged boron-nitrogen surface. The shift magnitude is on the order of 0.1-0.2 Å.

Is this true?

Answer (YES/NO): NO